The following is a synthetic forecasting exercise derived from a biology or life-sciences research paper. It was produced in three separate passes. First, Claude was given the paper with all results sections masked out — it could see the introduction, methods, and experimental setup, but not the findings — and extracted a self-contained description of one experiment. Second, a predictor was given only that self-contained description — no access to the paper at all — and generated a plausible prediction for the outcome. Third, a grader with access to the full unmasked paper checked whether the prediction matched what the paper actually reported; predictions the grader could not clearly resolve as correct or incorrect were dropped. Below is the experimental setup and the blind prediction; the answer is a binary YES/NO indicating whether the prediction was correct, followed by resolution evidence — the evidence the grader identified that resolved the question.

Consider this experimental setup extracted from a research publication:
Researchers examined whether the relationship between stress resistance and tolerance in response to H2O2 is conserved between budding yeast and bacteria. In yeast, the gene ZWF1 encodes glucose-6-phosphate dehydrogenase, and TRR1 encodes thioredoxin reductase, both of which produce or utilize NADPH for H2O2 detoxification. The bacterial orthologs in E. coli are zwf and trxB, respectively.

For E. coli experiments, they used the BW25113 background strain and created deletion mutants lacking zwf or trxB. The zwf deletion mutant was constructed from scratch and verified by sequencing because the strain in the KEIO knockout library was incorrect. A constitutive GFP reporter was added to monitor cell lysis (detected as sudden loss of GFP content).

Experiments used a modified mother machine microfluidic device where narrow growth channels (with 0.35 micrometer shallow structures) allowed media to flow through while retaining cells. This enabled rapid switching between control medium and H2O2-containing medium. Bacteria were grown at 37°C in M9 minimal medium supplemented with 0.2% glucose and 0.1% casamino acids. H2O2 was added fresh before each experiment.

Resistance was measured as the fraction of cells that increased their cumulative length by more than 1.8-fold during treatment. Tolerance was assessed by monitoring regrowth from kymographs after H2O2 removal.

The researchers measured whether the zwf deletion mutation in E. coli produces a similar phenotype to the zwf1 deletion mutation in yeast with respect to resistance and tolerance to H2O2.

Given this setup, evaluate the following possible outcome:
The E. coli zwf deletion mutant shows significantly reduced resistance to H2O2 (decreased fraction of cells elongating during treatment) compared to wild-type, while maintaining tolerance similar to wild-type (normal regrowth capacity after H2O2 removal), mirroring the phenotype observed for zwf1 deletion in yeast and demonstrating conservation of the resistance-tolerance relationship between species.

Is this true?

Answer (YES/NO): NO